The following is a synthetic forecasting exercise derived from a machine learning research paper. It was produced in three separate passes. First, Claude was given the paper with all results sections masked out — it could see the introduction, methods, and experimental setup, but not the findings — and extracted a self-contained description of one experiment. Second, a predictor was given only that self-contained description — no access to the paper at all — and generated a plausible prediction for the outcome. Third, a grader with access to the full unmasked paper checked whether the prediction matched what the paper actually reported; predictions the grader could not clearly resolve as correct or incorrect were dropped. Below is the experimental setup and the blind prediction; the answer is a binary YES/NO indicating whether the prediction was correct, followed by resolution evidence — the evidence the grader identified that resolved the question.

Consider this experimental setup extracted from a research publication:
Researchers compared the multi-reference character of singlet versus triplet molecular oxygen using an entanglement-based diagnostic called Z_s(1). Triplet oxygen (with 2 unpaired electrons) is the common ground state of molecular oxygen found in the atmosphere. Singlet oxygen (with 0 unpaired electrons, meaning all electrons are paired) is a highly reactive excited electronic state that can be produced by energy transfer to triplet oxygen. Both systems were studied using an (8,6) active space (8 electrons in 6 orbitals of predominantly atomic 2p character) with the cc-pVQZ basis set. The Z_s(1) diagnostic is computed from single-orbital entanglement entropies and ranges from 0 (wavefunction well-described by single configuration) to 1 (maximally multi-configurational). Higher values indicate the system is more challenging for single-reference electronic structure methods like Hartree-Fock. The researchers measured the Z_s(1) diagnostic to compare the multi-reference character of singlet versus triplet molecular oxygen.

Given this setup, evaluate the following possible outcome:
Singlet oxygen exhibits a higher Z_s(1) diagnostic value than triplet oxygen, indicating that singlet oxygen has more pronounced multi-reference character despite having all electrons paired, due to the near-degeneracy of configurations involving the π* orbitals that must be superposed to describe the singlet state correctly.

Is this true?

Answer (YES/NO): YES